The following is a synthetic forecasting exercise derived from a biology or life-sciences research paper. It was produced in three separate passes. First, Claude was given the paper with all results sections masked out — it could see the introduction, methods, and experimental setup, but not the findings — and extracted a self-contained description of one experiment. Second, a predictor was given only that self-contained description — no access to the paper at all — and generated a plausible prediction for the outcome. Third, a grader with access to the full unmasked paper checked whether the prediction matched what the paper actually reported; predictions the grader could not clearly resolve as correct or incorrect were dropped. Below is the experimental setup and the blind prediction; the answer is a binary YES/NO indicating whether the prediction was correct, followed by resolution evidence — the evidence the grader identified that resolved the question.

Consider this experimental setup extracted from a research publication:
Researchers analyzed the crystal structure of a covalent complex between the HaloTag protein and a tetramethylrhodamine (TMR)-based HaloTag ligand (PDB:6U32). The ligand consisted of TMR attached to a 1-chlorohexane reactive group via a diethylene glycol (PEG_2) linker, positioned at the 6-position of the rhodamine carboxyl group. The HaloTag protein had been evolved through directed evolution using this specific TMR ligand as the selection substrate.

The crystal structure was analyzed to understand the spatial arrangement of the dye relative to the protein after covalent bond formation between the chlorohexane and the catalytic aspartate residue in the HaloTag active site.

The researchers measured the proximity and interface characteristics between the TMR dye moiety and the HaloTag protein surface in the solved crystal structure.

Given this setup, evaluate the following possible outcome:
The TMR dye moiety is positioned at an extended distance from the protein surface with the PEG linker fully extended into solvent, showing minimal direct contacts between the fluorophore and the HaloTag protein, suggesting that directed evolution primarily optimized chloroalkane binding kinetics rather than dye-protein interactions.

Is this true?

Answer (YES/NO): NO